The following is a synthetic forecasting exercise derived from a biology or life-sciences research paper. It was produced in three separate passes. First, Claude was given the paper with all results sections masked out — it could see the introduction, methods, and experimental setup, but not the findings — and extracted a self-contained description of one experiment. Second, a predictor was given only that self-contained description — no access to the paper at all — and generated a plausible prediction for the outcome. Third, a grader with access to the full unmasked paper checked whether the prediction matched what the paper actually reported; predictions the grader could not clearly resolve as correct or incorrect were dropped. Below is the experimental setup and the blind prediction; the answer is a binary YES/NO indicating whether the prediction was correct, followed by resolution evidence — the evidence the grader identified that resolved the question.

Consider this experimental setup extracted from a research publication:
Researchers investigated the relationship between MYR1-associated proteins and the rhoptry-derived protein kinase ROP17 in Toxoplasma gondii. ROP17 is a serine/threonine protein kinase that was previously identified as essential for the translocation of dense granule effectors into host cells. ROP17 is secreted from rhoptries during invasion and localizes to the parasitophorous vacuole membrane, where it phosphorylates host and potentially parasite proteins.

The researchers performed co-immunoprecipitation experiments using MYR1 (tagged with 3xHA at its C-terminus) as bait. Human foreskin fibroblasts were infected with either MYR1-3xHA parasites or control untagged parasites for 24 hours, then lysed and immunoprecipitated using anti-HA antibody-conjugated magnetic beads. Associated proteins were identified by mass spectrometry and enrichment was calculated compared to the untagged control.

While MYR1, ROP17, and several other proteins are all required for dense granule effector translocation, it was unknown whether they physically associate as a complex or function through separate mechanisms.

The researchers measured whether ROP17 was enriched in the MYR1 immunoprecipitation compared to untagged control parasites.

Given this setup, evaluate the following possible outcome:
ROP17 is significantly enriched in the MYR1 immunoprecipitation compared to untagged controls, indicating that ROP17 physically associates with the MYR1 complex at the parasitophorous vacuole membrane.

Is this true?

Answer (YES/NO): NO